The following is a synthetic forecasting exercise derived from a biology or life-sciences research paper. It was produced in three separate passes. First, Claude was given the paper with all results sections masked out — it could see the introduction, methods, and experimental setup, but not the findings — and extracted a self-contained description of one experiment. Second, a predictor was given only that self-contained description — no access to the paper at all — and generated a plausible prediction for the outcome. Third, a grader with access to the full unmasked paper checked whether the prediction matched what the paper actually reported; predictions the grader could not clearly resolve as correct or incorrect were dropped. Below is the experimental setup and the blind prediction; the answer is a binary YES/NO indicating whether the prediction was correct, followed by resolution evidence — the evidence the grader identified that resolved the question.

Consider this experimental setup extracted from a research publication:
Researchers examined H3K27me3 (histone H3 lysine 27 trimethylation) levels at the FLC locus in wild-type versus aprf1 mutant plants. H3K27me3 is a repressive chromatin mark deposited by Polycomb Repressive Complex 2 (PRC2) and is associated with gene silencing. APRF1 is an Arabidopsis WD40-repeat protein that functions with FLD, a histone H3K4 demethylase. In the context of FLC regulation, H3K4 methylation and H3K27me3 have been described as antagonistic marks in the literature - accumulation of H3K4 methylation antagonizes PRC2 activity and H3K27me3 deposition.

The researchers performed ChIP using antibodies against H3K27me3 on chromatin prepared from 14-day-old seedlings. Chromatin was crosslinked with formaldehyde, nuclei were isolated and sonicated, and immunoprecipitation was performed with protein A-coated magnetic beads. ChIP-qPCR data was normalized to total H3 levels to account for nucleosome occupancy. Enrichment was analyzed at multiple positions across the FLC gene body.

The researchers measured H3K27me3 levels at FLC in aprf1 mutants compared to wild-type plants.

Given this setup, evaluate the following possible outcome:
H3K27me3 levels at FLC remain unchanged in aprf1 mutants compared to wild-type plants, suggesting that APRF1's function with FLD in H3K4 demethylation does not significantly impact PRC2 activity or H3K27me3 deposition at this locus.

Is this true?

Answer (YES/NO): NO